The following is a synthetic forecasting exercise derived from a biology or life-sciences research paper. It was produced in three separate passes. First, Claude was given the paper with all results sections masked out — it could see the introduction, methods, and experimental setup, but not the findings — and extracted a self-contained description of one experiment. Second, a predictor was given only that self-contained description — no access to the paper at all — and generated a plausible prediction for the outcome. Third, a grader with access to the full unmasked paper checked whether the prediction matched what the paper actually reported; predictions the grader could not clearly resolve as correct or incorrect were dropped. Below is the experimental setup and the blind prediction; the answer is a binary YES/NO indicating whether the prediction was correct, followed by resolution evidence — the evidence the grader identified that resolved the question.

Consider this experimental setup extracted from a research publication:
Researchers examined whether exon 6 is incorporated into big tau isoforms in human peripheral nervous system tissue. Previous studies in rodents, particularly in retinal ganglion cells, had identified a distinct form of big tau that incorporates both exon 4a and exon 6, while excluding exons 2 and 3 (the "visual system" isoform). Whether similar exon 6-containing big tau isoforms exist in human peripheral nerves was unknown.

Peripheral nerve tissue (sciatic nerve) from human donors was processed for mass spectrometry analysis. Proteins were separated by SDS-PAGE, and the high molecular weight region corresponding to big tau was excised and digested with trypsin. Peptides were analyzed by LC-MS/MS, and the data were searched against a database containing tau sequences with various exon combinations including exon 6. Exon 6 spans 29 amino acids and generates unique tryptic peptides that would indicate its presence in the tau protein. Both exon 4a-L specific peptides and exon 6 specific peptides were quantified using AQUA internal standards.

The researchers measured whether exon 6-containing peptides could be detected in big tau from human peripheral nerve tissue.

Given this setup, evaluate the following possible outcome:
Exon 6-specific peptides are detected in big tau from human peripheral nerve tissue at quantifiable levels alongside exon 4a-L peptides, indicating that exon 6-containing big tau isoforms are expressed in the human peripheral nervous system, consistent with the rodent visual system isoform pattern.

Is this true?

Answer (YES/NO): NO